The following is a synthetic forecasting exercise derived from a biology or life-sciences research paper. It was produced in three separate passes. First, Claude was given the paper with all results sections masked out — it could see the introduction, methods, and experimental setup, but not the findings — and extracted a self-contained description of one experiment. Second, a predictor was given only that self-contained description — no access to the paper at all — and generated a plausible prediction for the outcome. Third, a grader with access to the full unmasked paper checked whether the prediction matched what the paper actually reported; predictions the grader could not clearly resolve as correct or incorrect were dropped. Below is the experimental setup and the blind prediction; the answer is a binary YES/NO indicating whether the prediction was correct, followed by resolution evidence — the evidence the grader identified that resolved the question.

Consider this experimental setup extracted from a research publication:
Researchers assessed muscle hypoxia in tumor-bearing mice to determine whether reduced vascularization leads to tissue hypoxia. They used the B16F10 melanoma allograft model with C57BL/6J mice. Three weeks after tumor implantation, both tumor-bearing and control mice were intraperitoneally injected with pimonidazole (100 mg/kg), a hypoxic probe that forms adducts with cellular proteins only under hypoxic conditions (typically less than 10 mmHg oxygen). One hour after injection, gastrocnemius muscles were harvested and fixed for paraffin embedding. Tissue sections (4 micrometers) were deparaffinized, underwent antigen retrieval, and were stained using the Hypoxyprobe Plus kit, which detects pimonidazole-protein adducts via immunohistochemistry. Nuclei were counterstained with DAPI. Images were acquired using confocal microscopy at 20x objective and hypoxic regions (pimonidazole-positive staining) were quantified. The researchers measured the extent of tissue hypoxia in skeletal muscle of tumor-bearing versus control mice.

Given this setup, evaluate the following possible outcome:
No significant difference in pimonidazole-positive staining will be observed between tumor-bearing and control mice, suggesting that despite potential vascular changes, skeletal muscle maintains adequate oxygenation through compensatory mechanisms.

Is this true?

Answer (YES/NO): NO